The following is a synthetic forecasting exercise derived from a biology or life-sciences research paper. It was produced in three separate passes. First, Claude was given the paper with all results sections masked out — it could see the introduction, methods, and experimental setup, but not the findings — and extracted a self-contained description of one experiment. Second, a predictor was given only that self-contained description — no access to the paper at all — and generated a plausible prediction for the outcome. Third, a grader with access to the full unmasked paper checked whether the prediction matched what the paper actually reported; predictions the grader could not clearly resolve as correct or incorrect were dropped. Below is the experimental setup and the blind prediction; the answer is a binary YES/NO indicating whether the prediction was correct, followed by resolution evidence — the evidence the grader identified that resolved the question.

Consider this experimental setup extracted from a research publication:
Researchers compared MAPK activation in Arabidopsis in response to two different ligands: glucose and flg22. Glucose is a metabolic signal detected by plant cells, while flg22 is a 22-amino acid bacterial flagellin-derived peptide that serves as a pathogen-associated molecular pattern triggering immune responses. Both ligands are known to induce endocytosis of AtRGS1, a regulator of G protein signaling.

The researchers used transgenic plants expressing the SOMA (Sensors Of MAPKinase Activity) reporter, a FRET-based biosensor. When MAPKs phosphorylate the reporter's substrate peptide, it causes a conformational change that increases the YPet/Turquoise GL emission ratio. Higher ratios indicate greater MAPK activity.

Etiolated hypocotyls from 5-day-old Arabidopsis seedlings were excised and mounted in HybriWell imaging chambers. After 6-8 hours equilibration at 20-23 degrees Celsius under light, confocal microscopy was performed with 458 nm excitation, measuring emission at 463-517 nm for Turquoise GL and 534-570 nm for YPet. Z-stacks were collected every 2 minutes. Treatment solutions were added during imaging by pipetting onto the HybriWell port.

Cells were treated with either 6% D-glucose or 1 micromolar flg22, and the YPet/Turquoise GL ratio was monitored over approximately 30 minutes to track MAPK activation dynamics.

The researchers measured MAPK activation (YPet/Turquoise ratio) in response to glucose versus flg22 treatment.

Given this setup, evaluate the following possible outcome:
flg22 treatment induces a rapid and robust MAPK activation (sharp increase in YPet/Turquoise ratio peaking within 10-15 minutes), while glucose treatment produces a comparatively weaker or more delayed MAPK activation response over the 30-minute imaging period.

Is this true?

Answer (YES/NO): NO